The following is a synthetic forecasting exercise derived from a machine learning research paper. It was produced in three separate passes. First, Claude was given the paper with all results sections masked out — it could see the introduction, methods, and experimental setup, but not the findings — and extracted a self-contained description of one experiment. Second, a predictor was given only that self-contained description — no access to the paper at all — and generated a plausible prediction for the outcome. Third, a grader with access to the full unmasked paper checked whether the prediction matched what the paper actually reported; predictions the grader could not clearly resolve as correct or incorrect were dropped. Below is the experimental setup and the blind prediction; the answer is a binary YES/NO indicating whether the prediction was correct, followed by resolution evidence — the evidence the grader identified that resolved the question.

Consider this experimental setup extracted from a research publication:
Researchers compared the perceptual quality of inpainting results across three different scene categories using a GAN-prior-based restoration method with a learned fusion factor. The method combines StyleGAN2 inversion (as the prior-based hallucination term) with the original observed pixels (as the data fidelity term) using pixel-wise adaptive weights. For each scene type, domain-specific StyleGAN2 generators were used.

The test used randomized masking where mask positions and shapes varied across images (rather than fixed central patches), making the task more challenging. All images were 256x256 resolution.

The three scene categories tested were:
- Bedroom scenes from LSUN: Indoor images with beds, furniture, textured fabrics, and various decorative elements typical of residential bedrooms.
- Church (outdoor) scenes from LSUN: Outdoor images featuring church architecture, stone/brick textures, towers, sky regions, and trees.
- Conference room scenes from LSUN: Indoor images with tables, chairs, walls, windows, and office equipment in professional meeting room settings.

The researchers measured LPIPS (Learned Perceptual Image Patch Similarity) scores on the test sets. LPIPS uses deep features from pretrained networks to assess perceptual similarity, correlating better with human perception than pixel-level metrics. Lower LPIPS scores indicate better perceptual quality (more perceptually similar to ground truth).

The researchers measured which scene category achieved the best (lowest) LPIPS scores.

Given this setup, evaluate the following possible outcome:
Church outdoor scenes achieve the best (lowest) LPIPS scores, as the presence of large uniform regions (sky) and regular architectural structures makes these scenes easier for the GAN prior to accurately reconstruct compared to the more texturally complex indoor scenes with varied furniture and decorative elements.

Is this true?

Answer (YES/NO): NO